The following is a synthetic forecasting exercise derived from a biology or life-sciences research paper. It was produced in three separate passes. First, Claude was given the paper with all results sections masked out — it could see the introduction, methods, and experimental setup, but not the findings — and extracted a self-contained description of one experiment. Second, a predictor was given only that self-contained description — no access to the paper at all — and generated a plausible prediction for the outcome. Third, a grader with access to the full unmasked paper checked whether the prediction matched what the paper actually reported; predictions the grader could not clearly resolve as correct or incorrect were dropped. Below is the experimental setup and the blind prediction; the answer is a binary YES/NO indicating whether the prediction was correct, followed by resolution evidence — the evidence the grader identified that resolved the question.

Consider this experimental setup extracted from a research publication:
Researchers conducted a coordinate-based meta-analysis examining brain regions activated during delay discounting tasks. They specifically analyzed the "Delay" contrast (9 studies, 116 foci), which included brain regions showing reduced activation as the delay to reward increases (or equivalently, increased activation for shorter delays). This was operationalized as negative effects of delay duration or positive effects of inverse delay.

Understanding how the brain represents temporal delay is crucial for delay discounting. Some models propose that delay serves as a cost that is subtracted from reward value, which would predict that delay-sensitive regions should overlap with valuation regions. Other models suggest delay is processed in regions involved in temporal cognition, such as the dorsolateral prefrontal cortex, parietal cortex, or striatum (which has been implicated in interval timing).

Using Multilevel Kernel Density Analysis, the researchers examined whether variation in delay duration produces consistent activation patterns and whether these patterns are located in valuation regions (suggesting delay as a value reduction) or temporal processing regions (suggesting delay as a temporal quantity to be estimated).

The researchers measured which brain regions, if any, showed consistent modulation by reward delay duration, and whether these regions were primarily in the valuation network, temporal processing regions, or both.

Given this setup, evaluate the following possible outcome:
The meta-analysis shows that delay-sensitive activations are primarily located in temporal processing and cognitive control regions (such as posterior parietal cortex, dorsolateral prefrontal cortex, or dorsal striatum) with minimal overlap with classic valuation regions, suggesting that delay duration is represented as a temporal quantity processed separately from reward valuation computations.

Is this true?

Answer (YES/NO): NO